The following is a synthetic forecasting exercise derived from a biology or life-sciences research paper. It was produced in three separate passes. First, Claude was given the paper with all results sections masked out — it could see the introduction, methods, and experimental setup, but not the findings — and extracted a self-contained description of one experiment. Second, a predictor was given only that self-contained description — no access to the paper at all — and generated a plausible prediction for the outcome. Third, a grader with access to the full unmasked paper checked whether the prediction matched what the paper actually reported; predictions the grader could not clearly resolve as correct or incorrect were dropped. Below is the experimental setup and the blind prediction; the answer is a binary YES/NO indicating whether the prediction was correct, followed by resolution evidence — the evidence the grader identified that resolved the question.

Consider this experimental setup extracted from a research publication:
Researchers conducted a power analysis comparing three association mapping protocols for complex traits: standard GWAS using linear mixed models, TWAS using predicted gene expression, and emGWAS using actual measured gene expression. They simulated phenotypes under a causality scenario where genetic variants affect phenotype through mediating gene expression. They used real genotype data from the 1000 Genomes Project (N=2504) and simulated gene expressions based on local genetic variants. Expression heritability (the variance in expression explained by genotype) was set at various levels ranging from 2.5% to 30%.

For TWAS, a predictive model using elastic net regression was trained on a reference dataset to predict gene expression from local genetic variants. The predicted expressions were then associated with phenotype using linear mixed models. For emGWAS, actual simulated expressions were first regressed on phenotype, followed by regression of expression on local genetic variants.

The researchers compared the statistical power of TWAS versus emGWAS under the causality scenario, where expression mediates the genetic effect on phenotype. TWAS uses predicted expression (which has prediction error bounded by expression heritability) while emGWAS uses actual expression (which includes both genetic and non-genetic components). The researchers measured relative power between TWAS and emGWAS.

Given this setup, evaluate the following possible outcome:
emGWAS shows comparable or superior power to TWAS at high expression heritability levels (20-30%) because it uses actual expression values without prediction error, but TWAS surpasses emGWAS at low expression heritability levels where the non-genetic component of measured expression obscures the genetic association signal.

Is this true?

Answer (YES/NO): NO